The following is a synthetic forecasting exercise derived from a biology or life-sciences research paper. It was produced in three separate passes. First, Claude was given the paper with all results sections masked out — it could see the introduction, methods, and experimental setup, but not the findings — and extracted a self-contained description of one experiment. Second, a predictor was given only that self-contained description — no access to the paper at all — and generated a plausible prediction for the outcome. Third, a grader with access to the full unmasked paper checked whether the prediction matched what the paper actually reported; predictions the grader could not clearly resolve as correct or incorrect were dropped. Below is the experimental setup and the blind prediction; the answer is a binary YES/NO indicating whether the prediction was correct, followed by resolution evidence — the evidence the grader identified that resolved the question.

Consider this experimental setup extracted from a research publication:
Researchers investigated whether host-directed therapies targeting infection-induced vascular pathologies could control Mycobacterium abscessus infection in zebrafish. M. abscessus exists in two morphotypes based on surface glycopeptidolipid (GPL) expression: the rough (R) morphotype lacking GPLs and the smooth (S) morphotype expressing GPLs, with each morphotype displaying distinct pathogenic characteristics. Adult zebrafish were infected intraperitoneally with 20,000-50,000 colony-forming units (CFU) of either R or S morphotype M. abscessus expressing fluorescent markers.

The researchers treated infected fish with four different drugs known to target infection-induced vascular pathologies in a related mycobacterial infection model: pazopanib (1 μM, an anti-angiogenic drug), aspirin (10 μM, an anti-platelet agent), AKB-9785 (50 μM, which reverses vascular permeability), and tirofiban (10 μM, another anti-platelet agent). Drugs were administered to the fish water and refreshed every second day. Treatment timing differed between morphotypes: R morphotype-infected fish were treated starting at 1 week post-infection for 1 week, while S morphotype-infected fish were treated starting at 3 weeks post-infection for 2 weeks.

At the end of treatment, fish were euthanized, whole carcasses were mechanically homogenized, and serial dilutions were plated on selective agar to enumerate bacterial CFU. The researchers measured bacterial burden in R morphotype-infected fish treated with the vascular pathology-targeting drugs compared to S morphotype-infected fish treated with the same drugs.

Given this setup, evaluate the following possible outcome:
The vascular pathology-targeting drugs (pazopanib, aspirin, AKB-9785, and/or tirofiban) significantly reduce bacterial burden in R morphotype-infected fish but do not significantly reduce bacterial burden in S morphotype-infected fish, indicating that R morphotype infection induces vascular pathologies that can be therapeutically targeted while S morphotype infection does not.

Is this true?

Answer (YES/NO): YES